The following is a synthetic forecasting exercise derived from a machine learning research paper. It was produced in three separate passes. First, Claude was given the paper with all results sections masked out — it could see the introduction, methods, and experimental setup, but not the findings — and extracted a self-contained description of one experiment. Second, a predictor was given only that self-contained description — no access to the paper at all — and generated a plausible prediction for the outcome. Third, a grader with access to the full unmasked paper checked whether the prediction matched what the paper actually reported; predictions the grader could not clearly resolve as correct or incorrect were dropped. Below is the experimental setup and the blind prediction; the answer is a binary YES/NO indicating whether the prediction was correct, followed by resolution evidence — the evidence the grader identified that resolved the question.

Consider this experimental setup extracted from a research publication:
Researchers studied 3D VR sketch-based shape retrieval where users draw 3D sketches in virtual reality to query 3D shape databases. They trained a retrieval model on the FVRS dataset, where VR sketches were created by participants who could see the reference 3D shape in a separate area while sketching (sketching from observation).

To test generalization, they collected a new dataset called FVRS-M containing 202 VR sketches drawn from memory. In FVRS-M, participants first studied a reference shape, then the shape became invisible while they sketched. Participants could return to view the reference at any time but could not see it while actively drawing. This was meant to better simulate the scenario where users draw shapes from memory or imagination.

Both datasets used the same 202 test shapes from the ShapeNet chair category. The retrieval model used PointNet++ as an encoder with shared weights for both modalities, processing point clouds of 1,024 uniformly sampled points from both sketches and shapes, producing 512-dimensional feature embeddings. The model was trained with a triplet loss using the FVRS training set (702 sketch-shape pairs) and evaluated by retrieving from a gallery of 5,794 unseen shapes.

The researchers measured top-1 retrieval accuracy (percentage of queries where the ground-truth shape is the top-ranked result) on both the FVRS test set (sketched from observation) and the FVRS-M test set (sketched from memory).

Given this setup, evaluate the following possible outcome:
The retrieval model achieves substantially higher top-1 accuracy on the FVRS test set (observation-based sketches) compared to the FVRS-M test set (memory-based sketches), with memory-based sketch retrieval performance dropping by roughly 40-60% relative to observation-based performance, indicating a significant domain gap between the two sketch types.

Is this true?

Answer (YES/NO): NO